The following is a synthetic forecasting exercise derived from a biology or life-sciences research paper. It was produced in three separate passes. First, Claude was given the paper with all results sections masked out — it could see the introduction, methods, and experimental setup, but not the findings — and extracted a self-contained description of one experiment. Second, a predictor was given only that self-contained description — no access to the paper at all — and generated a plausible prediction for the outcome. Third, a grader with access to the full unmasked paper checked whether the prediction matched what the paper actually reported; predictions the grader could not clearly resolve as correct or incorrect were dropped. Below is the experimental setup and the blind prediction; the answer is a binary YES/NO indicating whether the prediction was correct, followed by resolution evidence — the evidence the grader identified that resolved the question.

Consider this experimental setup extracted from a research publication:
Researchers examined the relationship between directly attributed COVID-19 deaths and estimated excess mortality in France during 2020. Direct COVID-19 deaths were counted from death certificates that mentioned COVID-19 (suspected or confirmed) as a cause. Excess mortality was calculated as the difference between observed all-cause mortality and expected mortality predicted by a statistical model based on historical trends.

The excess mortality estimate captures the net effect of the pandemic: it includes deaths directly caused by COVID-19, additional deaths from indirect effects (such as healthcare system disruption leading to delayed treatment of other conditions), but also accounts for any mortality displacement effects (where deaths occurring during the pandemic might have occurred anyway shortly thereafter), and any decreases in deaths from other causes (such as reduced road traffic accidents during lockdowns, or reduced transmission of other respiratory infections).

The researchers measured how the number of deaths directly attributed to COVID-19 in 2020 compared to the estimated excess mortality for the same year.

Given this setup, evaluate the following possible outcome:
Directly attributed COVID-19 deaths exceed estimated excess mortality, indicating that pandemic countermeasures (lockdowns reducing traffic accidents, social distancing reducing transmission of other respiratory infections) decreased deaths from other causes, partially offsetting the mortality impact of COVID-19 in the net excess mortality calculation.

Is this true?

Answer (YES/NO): YES